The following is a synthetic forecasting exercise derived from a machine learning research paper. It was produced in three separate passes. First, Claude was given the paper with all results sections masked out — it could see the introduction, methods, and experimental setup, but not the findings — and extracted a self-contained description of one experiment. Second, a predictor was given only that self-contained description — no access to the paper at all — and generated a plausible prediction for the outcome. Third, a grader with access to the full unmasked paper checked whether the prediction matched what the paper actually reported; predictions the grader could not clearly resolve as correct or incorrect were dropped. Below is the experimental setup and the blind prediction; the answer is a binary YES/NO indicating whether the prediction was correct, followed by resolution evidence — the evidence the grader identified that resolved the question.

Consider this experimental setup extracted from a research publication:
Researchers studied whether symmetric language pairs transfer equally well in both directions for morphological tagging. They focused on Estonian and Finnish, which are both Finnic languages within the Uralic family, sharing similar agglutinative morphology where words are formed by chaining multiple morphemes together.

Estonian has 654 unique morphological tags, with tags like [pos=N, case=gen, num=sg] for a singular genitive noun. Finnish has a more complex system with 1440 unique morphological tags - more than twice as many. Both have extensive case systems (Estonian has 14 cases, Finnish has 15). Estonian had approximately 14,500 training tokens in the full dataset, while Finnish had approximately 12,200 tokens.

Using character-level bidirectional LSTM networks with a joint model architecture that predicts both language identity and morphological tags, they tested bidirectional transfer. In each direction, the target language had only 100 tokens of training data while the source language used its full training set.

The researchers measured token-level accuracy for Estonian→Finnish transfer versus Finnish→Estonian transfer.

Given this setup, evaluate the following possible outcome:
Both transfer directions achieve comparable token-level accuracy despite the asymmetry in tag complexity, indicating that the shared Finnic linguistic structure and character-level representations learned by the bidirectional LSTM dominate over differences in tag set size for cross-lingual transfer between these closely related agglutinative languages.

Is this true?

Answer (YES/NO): YES